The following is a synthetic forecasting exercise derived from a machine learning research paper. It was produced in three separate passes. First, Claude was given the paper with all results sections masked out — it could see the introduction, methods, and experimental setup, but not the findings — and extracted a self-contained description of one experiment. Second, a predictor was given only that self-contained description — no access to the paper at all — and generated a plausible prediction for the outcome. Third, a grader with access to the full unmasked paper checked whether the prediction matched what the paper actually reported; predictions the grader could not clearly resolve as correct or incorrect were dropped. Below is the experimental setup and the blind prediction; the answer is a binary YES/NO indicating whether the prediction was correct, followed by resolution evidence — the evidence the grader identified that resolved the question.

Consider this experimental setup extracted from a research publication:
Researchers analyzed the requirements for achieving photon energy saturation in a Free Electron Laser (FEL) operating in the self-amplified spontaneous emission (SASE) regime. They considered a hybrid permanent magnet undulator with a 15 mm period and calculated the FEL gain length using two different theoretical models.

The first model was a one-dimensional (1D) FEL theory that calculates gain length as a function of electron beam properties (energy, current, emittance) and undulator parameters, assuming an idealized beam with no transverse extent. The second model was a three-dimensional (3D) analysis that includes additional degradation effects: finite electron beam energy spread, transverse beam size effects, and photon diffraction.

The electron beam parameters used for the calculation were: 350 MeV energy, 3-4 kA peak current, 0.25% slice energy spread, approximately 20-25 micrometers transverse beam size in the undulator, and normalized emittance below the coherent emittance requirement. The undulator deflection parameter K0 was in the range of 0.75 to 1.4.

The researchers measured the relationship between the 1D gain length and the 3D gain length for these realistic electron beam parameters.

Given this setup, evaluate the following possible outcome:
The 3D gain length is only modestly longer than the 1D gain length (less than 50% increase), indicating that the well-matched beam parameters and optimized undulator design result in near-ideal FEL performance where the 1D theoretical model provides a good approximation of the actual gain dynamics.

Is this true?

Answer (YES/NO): NO